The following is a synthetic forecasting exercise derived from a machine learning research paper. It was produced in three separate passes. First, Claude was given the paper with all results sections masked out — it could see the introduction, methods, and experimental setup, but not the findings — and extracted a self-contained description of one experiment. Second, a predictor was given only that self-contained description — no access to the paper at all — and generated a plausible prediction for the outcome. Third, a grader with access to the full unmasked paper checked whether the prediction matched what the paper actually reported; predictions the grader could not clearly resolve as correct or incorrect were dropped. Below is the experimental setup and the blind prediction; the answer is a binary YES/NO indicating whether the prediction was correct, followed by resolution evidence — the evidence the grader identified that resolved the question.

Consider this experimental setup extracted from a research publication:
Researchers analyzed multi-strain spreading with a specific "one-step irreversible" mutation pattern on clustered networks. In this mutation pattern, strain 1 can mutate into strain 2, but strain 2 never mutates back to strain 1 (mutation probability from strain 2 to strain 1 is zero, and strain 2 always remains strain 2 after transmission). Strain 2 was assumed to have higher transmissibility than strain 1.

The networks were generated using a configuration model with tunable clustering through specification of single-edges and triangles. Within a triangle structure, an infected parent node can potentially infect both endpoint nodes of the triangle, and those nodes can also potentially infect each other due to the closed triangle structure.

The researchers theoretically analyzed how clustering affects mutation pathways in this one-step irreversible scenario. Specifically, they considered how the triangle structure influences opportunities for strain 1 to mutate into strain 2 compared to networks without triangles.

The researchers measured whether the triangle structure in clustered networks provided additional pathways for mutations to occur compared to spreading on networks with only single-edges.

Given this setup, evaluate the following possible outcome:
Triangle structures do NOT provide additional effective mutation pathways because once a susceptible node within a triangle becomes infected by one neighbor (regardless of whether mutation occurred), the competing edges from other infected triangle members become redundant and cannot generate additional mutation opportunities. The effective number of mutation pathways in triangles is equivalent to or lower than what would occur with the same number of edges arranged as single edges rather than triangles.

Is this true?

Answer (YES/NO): NO